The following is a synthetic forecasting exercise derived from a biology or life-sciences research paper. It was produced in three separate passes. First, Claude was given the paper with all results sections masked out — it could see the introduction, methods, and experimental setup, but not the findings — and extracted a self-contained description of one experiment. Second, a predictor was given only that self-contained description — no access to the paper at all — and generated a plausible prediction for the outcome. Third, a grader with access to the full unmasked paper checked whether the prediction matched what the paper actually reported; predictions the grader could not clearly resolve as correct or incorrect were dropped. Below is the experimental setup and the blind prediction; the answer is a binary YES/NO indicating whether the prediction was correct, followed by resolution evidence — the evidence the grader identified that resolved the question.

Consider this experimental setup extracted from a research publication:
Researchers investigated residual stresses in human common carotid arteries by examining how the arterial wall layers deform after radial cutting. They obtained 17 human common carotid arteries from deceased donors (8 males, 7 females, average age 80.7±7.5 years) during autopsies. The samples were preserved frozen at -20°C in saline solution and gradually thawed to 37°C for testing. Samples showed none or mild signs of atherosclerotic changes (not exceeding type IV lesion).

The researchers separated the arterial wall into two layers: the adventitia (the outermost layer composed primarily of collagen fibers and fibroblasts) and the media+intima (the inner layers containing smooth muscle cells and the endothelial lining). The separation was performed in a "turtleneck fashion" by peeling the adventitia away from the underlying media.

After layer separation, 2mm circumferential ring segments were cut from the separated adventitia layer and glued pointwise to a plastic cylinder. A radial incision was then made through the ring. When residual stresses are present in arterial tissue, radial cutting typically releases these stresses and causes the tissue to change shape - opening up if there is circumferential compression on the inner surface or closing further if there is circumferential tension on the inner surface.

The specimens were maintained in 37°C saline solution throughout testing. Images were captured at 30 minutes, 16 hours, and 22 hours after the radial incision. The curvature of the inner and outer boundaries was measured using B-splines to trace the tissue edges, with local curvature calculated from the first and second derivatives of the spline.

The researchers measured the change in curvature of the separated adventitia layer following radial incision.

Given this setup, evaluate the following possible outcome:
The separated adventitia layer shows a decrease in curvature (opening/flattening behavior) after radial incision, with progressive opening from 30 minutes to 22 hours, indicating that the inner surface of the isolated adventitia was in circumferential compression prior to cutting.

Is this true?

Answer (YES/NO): NO